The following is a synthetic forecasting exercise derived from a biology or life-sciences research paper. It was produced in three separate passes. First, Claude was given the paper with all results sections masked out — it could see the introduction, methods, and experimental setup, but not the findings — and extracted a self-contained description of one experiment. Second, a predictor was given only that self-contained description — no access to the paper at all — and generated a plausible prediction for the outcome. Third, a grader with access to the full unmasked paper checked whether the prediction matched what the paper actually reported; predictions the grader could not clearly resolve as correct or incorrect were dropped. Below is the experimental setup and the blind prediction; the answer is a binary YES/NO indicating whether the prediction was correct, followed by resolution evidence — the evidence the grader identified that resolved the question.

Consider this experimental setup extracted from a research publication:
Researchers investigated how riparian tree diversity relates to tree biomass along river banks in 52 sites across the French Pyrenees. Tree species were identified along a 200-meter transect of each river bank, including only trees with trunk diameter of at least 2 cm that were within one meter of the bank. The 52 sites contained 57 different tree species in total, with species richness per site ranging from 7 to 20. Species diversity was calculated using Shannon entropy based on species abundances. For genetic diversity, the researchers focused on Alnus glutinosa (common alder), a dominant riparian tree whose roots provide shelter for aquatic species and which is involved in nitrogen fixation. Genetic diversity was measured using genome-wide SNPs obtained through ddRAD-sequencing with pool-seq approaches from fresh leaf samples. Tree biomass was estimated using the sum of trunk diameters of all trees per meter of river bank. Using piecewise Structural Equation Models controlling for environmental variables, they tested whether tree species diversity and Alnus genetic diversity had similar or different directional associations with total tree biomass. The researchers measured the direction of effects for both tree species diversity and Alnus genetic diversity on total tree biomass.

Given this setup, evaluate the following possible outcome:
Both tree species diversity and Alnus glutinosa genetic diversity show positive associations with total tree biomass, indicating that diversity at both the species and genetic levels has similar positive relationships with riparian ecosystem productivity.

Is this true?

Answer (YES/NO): NO